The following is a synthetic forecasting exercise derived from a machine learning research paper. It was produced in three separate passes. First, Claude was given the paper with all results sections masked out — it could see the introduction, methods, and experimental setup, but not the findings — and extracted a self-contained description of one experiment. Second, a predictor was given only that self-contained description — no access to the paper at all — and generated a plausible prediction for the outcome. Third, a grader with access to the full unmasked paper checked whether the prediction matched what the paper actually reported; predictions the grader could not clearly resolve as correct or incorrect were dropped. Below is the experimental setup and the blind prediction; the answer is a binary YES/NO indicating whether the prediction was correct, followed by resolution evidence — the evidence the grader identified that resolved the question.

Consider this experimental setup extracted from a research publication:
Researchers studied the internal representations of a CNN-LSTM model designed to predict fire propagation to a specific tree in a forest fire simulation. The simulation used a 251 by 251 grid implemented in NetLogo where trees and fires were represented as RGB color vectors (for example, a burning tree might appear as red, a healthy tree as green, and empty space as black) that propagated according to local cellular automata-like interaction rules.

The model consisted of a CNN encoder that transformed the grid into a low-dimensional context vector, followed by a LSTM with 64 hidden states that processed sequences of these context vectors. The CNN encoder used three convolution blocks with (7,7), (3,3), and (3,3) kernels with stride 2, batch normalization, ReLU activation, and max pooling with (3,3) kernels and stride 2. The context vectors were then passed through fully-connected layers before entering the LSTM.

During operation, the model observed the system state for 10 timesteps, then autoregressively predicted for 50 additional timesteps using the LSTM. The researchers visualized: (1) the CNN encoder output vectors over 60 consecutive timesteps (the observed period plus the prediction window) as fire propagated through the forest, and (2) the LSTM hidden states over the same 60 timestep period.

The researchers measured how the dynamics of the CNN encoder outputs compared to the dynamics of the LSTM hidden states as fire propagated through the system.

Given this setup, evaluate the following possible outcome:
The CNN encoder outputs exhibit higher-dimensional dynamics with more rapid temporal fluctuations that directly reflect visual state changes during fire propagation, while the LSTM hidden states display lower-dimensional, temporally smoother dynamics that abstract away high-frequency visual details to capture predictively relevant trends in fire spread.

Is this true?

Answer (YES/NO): NO